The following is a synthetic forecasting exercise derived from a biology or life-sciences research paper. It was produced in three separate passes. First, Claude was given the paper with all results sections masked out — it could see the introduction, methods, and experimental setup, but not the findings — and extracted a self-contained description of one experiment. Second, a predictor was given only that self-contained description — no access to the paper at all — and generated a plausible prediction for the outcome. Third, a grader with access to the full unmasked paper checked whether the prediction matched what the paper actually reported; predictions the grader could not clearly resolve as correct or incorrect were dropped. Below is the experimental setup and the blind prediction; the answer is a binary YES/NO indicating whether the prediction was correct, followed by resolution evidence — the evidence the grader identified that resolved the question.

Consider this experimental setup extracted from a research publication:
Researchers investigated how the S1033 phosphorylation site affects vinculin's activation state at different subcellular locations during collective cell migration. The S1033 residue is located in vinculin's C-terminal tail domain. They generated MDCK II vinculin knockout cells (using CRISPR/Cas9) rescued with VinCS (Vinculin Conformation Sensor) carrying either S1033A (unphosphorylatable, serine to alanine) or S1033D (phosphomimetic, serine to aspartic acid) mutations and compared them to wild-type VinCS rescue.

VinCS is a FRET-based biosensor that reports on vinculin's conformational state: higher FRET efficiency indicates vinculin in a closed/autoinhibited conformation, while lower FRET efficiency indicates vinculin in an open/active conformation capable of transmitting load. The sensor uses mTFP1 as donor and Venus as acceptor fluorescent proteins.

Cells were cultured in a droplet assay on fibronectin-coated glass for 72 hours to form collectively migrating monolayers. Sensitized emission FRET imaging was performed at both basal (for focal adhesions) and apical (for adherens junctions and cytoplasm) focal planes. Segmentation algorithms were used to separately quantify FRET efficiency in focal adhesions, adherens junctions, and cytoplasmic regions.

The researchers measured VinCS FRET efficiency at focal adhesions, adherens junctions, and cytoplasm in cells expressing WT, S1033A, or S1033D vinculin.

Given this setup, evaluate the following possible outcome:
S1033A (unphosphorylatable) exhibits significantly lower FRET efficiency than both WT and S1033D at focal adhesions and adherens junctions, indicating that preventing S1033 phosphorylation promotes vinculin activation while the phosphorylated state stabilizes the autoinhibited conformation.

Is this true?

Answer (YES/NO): NO